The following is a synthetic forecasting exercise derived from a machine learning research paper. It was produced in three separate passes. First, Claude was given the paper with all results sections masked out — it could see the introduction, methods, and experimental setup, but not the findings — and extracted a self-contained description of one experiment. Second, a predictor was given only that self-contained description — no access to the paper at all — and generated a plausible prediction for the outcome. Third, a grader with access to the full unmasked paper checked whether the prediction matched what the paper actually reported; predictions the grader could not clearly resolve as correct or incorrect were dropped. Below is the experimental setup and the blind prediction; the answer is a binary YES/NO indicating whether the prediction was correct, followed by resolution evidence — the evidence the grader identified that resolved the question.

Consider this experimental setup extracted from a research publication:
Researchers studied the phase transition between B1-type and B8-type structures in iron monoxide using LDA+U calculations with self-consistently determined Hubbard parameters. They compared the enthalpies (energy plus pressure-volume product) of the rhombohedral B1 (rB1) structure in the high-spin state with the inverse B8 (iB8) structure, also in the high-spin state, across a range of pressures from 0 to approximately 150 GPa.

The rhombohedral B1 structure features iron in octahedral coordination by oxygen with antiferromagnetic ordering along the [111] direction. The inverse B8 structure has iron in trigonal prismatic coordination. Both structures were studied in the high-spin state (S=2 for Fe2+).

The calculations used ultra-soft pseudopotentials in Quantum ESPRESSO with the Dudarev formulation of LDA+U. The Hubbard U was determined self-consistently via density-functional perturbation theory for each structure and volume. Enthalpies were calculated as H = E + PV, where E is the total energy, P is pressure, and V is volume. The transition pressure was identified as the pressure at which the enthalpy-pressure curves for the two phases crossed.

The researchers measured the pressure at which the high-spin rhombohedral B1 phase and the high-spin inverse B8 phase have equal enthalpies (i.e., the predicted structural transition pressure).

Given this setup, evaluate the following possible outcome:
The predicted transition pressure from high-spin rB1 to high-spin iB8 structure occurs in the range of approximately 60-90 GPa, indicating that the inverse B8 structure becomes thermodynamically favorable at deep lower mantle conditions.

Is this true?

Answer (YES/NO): NO